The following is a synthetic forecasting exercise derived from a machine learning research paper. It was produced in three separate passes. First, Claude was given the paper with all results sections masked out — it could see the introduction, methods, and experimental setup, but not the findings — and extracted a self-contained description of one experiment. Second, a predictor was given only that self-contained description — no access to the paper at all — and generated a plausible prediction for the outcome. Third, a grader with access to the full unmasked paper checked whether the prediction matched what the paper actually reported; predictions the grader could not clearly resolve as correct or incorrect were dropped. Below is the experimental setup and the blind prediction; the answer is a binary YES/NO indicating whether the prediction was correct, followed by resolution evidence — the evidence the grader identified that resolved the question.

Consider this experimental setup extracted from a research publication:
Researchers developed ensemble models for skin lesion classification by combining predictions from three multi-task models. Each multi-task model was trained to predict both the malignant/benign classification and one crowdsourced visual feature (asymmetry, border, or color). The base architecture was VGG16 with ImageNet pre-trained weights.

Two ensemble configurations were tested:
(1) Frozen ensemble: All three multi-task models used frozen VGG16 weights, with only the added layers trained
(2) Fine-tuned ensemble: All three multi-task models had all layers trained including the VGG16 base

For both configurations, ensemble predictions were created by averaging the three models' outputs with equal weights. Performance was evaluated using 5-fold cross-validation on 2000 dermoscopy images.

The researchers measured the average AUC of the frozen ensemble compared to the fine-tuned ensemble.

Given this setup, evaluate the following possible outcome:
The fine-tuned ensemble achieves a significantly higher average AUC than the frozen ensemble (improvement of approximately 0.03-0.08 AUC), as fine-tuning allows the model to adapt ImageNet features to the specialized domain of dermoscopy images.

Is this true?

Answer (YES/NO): YES